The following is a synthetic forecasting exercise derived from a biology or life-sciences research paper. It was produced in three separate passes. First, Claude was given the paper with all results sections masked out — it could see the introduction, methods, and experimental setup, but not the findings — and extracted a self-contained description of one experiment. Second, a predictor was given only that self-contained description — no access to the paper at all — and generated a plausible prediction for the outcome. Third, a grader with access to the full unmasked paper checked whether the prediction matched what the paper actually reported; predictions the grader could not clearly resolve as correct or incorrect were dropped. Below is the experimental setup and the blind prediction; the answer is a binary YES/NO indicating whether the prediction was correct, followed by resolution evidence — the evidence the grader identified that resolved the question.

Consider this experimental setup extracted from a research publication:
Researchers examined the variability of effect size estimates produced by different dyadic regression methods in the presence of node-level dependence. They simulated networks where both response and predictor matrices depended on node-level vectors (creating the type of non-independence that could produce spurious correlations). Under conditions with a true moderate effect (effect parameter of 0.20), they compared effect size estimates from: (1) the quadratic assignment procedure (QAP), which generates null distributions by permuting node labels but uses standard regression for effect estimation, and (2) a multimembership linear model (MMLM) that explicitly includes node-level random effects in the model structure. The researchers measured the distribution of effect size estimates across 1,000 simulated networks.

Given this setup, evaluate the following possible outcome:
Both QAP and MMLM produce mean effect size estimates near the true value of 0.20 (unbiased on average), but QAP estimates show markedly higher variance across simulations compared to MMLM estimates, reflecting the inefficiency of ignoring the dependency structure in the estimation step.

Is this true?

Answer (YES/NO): YES